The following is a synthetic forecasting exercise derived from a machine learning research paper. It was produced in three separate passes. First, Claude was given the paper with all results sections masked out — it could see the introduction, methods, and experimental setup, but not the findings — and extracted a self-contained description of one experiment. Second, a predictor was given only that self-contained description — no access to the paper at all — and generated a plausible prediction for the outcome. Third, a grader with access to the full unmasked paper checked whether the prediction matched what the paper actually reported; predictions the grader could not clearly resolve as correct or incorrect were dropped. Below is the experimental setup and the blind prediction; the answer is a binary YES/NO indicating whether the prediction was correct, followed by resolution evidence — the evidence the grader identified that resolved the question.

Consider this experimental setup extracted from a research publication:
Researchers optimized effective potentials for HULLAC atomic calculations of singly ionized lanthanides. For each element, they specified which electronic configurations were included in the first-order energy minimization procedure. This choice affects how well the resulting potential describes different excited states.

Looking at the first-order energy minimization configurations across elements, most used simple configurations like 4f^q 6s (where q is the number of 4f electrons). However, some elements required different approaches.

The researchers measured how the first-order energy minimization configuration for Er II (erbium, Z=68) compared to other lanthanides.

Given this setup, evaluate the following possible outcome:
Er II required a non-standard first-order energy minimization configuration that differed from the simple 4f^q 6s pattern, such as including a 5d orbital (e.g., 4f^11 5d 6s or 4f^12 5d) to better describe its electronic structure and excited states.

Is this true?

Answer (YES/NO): YES